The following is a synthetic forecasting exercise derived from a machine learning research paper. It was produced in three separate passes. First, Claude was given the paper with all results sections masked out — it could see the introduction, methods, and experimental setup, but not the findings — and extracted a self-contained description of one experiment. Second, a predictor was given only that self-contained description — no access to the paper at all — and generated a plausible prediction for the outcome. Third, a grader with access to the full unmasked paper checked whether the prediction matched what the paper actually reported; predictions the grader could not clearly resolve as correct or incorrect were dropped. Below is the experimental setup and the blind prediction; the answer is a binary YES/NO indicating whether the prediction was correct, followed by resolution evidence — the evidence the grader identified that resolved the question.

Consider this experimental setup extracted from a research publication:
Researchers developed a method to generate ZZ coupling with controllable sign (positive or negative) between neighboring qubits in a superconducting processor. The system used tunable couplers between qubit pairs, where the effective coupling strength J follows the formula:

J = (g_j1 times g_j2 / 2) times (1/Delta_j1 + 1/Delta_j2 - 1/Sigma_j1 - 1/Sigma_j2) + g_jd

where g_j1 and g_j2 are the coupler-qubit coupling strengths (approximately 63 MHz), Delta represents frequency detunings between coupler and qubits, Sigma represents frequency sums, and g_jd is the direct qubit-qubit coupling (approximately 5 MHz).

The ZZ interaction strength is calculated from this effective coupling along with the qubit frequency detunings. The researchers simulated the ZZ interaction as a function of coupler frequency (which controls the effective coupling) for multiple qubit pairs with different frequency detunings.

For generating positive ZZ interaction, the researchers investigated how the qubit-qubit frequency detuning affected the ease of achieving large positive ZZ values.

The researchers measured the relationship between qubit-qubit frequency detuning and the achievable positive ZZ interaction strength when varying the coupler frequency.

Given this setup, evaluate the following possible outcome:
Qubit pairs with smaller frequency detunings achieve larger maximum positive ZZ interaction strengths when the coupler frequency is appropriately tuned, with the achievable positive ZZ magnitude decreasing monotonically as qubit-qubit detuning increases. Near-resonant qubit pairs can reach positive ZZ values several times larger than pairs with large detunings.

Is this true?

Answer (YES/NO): NO